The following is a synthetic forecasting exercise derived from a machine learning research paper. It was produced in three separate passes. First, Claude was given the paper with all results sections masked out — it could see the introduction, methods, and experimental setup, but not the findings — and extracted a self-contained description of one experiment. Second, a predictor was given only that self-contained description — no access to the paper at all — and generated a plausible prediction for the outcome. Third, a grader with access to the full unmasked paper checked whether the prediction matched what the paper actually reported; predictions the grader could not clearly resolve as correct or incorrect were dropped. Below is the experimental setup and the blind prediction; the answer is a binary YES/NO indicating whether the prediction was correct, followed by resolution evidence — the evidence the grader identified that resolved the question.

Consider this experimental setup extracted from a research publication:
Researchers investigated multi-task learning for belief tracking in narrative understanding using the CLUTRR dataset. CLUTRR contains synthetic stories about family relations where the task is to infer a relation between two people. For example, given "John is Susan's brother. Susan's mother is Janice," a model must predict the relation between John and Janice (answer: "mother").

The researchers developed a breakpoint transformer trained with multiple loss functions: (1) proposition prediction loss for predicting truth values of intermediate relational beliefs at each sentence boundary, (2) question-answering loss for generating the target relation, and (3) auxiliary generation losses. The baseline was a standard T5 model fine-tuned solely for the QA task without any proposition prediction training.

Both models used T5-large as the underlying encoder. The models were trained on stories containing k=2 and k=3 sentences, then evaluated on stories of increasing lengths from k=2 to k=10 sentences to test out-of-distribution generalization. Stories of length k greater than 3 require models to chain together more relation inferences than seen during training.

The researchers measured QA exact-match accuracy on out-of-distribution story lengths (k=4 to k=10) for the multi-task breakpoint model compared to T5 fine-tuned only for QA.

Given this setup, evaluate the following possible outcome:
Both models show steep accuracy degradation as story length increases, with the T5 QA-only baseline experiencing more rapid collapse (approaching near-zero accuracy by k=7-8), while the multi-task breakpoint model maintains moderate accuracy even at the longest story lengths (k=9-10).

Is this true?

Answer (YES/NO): NO